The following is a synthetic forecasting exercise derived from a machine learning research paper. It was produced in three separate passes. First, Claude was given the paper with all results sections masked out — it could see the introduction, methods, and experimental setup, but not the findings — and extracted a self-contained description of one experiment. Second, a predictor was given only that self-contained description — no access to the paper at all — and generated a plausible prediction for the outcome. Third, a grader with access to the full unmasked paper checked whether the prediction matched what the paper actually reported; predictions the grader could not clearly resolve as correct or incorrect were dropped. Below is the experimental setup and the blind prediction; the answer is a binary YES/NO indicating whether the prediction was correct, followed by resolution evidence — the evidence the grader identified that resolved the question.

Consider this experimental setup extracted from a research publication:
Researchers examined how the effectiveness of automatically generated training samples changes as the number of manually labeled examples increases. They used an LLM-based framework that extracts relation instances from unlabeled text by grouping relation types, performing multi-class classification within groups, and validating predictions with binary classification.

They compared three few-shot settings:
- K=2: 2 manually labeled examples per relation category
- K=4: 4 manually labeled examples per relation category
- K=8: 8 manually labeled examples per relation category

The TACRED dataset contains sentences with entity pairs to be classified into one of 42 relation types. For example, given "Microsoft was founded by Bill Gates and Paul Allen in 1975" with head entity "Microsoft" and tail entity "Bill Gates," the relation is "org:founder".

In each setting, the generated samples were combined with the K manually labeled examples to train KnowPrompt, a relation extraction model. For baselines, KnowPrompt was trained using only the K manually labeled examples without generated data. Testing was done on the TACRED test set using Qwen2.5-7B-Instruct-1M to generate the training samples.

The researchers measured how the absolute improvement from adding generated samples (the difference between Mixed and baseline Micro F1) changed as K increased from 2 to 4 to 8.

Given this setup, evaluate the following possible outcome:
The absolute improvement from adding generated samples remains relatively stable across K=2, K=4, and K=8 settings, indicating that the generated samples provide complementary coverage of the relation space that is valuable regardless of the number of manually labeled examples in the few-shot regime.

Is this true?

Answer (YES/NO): NO